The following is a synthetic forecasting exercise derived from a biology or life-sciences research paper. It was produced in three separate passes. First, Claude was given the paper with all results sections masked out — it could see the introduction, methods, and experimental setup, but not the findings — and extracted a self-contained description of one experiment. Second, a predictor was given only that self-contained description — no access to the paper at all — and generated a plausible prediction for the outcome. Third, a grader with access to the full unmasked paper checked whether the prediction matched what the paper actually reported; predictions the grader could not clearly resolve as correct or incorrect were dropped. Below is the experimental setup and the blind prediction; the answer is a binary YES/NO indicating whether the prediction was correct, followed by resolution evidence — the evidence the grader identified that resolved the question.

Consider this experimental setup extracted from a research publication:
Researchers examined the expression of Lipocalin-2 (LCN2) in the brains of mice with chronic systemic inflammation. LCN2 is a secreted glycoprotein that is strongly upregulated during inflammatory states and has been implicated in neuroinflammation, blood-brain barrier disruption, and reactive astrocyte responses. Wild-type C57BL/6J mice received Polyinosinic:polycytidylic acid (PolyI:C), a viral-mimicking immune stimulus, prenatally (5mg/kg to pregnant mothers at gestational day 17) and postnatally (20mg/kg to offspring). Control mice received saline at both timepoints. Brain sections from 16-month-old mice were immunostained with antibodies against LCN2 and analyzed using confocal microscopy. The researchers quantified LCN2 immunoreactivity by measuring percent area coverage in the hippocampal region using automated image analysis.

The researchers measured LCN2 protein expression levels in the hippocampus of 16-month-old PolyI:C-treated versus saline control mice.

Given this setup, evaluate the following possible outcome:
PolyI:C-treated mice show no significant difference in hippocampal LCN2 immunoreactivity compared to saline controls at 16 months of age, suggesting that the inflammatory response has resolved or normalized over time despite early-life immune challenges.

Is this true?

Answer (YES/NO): NO